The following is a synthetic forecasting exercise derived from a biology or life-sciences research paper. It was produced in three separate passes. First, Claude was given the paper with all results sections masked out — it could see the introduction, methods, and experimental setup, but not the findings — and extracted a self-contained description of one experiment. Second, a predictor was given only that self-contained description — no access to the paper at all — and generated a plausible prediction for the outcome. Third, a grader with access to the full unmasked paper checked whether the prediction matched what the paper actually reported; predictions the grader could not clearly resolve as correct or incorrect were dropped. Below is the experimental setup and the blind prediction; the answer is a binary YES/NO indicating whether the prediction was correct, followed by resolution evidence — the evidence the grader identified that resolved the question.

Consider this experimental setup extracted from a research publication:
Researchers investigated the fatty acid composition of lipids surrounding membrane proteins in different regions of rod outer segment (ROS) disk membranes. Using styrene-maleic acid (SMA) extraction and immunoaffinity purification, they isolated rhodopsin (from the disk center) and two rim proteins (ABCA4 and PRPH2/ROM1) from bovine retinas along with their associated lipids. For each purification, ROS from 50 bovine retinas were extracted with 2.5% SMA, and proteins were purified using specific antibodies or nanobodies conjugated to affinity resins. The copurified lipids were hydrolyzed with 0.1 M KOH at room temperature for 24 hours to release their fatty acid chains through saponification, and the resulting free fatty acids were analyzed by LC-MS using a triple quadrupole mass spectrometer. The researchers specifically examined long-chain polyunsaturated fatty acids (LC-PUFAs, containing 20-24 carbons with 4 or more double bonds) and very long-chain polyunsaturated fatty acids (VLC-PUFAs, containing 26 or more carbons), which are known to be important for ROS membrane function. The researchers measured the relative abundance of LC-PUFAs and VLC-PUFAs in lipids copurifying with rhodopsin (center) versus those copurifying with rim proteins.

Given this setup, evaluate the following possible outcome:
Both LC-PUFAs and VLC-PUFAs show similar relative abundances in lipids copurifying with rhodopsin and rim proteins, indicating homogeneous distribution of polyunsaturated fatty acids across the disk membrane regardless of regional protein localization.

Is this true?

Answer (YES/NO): NO